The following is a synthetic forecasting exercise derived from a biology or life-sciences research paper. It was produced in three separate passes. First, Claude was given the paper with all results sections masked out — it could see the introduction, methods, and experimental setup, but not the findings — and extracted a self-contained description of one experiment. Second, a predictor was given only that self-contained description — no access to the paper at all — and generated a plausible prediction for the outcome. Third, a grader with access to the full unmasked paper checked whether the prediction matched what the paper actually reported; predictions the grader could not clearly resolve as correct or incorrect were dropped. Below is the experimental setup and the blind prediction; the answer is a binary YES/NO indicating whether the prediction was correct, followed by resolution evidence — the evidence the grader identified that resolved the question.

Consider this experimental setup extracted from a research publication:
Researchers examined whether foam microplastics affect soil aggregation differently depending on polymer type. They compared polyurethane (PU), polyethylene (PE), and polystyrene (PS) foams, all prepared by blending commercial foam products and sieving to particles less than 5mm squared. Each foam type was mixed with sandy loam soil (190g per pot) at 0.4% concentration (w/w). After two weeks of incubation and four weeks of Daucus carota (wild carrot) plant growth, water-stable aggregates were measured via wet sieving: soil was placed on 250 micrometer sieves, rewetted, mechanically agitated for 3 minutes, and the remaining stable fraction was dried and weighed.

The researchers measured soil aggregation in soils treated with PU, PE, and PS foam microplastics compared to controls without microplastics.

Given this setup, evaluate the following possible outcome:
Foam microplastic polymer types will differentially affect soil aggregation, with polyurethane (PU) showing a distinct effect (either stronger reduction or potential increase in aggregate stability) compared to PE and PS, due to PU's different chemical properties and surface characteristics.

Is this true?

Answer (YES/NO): NO